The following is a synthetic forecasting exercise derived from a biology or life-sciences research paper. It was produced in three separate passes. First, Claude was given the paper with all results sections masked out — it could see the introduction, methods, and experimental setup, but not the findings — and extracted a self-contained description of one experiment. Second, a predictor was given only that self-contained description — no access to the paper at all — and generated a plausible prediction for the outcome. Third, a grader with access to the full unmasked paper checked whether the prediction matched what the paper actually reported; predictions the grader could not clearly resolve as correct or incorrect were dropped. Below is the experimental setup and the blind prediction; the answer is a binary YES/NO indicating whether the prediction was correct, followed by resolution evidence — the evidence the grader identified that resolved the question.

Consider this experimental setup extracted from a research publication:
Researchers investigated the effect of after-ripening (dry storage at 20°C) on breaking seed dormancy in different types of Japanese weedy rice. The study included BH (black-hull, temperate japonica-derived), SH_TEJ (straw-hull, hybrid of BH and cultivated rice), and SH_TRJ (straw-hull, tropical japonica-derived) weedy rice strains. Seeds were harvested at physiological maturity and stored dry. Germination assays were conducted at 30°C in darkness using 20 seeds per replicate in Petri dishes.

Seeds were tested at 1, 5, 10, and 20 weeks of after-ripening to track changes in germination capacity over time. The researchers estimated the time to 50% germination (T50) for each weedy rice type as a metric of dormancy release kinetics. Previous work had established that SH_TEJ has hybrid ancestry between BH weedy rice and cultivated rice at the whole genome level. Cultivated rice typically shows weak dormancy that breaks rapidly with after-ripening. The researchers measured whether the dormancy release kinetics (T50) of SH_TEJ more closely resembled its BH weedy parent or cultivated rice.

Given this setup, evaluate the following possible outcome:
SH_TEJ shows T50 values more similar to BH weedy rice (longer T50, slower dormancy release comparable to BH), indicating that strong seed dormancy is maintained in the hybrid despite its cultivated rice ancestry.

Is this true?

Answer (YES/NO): NO